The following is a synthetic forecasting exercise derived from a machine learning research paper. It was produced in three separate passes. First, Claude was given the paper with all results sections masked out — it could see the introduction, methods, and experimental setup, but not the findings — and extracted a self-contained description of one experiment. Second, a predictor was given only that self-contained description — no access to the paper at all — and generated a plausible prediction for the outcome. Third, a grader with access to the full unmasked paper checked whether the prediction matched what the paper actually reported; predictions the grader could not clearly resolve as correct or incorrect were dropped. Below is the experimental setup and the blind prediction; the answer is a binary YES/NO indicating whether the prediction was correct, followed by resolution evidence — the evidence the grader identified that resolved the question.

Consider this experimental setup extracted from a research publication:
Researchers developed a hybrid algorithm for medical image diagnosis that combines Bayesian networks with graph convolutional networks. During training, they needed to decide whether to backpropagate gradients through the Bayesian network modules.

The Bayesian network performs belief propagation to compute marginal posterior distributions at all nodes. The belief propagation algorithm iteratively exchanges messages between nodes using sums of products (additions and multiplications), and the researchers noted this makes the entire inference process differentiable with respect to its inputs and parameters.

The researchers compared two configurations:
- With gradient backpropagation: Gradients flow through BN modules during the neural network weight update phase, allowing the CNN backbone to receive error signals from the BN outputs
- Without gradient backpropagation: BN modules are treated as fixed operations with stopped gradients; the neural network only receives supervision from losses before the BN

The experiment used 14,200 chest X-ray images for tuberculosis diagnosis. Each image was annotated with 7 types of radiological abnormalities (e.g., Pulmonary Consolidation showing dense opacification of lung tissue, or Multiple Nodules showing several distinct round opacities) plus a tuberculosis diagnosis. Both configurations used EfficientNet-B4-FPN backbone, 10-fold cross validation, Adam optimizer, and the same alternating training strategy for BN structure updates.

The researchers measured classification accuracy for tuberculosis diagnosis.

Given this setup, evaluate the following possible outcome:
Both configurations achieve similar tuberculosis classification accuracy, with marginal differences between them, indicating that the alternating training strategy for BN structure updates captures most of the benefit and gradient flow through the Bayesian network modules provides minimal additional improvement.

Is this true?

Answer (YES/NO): NO